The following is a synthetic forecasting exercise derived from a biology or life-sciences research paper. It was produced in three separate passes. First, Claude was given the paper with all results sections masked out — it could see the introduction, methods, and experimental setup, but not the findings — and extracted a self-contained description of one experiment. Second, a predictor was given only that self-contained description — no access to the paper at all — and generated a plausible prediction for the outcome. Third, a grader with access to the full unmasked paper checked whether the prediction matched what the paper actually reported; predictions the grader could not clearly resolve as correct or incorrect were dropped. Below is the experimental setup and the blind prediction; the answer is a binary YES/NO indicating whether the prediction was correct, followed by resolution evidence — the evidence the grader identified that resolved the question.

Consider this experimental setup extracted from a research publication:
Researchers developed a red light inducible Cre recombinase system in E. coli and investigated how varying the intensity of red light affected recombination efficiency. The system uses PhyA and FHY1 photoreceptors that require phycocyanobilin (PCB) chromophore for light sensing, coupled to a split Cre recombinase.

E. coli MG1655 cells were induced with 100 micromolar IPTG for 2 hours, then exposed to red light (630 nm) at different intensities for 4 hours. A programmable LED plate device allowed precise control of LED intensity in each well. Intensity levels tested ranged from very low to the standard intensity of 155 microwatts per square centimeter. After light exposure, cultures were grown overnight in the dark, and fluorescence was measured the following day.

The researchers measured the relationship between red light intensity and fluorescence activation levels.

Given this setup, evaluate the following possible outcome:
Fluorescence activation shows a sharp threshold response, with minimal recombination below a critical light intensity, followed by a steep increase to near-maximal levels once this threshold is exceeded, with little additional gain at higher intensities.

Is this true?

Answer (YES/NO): NO